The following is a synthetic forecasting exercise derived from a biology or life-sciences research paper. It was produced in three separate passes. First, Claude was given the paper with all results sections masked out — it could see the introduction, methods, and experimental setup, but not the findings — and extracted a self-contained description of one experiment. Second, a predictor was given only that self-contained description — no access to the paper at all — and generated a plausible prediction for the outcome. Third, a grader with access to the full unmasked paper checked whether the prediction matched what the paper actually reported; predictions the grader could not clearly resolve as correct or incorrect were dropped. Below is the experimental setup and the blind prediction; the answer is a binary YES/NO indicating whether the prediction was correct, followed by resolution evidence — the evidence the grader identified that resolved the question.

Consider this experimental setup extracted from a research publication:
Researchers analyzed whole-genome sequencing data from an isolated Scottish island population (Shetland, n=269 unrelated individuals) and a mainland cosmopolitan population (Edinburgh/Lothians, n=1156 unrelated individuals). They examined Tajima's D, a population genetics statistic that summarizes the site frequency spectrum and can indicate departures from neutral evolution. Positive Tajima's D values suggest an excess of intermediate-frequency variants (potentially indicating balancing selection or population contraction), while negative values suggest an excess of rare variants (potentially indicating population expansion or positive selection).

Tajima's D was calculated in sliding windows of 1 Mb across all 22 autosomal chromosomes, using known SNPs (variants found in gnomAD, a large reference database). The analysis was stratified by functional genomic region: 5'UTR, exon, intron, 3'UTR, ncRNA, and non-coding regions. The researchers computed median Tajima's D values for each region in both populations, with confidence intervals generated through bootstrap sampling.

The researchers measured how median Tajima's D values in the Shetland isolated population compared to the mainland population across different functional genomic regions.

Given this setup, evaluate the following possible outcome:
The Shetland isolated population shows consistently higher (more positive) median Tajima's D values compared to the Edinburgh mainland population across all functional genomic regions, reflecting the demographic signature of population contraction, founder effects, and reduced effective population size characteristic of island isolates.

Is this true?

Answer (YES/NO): YES